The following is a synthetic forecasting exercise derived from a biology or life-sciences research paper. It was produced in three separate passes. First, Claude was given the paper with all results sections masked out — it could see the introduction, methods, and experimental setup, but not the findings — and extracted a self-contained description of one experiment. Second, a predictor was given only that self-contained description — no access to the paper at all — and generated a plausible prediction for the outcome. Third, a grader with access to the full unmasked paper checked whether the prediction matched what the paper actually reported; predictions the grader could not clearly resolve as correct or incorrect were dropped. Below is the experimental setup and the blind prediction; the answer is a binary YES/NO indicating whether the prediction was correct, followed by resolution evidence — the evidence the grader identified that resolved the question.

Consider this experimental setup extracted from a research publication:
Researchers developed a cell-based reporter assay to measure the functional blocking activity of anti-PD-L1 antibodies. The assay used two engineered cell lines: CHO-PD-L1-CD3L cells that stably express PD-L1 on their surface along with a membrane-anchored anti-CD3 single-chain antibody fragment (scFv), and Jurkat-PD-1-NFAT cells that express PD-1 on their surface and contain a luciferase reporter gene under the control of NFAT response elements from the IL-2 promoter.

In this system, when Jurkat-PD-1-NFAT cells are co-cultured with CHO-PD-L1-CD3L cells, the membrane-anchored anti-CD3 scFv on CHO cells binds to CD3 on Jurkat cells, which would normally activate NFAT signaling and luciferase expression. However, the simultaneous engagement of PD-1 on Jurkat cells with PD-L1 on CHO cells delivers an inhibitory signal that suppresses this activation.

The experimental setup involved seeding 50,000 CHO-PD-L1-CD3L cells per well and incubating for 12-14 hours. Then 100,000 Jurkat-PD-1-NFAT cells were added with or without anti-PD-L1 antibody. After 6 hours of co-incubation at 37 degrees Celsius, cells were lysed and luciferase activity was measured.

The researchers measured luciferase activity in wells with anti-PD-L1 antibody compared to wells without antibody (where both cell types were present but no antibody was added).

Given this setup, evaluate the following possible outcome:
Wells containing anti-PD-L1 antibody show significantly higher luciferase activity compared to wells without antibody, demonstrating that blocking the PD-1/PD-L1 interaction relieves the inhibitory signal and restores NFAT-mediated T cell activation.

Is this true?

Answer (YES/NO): YES